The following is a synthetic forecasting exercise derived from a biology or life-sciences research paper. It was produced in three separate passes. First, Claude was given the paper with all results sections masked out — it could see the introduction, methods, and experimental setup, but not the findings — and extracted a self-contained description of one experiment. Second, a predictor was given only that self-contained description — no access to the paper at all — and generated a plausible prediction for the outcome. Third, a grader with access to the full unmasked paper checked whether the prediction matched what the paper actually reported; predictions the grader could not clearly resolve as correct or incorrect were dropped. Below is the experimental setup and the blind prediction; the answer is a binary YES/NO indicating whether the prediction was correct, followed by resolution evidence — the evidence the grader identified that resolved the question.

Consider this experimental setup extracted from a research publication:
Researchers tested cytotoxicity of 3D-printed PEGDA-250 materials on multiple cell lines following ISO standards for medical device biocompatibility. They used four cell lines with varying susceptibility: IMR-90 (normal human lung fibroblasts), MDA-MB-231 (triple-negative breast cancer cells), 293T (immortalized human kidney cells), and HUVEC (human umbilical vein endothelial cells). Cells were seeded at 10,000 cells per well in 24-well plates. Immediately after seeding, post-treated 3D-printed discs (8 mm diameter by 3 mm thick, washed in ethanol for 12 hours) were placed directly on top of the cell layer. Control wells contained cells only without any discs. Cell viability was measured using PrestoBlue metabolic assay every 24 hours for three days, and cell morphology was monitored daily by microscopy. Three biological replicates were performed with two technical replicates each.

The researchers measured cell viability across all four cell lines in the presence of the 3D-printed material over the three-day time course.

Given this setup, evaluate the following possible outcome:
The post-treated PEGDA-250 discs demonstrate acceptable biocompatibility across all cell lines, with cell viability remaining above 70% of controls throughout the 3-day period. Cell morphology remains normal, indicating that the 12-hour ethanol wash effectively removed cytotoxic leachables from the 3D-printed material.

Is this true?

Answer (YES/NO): YES